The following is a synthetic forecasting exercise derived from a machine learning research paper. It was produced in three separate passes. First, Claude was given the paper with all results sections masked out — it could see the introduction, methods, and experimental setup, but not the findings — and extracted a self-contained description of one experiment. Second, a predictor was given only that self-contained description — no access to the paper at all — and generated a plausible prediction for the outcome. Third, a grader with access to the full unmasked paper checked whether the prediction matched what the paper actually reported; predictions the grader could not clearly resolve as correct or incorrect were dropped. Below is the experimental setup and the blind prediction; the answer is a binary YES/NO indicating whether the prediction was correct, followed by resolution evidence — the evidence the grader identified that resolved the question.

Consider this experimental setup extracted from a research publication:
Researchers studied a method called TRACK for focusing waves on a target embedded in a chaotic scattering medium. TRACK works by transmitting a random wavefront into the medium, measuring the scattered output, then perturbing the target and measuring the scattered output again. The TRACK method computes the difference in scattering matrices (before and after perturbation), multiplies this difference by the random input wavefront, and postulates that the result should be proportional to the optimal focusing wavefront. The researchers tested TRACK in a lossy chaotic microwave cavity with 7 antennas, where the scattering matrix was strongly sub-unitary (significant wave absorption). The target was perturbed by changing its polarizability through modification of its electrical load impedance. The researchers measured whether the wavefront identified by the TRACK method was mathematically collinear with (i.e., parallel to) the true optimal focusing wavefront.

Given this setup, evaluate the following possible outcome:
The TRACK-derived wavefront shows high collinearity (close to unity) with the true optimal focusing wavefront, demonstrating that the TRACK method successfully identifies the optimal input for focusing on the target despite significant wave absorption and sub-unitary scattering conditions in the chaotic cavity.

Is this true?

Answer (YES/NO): YES